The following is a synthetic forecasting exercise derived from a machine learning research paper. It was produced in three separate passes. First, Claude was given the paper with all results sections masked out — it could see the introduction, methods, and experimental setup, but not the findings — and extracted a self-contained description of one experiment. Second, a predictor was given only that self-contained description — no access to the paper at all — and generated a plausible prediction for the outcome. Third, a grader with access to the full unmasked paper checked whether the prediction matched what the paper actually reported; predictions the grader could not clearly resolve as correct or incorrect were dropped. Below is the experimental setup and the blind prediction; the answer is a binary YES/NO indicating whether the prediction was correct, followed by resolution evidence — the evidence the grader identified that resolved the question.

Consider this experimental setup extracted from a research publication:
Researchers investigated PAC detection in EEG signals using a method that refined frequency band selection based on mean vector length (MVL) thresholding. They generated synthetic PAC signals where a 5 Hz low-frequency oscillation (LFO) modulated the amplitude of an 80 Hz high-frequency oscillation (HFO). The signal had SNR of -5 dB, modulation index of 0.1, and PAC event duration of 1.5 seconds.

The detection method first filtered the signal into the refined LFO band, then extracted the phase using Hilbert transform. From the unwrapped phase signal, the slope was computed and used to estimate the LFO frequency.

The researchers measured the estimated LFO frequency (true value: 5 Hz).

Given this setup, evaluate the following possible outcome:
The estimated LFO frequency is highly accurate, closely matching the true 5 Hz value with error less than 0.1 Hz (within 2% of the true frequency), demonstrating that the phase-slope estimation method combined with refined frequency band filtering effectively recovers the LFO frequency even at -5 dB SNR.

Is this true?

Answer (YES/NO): NO